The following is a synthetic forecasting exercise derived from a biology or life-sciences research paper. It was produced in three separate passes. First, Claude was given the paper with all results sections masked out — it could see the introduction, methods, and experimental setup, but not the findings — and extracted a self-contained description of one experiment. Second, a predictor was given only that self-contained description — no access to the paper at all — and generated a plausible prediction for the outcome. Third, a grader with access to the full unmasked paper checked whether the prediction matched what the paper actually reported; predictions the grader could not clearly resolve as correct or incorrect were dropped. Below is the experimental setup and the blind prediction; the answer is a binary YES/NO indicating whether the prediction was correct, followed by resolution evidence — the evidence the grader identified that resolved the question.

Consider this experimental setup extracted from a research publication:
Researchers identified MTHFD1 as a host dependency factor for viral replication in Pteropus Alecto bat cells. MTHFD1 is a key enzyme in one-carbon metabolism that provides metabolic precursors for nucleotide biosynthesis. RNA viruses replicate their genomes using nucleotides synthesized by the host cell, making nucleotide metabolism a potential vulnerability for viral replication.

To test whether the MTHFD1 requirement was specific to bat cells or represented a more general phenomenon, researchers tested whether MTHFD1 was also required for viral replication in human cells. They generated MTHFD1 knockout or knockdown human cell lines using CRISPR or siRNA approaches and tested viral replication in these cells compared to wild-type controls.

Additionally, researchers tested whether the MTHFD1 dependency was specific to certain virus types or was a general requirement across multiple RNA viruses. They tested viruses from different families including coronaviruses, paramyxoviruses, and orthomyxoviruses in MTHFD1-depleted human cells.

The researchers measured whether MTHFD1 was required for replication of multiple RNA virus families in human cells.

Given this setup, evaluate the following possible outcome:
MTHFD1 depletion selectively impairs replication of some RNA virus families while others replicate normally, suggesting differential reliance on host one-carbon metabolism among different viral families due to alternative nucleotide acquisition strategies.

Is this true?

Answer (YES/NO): NO